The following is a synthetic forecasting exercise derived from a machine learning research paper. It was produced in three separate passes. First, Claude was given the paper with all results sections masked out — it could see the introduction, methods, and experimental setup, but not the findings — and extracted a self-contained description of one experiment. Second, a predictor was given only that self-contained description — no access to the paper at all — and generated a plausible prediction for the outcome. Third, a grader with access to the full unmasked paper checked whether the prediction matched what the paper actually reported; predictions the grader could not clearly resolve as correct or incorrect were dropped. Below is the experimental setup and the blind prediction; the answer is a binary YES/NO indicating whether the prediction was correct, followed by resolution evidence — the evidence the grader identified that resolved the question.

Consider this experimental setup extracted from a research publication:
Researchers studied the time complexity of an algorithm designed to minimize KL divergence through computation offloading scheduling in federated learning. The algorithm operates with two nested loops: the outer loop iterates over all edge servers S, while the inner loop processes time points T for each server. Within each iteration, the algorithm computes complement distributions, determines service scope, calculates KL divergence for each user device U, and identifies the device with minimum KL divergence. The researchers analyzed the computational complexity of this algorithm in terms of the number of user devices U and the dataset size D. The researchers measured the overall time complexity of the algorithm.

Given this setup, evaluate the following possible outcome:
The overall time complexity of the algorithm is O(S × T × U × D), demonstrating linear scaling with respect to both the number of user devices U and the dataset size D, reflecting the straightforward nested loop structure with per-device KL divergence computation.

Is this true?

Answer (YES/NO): NO